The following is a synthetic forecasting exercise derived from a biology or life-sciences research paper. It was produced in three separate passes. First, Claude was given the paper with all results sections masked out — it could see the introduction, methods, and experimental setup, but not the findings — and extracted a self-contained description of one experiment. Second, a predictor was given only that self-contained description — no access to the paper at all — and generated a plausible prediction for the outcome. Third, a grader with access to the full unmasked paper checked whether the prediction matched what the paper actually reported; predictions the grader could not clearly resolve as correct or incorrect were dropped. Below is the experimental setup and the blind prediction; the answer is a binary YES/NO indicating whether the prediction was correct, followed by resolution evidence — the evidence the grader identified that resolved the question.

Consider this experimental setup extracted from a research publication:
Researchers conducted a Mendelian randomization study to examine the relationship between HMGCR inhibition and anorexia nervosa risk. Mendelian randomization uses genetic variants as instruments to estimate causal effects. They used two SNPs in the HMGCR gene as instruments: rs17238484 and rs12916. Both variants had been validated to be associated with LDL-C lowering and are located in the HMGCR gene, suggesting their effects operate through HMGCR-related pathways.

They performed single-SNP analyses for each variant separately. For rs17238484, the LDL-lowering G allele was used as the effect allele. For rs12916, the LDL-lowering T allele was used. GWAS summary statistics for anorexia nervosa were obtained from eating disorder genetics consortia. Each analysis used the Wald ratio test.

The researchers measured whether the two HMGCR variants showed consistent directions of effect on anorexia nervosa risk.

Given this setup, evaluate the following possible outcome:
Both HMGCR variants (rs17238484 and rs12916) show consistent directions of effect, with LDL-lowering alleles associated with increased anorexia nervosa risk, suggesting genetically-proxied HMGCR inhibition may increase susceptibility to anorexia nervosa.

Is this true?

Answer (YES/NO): NO